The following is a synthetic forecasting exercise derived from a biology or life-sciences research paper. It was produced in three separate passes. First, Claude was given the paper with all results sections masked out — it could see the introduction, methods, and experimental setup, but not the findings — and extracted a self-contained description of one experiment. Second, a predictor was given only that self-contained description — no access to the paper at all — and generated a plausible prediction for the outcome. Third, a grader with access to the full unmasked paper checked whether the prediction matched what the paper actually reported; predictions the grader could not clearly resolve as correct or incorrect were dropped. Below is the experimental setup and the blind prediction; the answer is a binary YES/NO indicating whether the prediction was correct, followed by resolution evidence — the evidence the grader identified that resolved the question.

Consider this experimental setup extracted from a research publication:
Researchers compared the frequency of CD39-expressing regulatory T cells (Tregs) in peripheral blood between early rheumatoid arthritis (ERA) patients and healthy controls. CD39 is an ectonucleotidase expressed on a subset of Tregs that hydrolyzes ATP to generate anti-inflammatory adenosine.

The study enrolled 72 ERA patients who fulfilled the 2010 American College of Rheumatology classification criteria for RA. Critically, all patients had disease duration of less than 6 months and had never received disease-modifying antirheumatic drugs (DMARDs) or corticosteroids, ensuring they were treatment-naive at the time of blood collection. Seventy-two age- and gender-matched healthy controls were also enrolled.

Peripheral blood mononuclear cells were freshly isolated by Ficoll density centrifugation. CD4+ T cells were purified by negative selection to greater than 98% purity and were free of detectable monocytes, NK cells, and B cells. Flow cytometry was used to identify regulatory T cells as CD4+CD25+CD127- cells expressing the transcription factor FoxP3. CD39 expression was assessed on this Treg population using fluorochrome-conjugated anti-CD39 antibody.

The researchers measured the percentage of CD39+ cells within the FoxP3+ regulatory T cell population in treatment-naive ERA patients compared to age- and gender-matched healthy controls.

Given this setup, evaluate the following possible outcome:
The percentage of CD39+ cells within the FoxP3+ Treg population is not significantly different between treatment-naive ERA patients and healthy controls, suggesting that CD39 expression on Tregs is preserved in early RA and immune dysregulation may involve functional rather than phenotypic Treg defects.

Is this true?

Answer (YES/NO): NO